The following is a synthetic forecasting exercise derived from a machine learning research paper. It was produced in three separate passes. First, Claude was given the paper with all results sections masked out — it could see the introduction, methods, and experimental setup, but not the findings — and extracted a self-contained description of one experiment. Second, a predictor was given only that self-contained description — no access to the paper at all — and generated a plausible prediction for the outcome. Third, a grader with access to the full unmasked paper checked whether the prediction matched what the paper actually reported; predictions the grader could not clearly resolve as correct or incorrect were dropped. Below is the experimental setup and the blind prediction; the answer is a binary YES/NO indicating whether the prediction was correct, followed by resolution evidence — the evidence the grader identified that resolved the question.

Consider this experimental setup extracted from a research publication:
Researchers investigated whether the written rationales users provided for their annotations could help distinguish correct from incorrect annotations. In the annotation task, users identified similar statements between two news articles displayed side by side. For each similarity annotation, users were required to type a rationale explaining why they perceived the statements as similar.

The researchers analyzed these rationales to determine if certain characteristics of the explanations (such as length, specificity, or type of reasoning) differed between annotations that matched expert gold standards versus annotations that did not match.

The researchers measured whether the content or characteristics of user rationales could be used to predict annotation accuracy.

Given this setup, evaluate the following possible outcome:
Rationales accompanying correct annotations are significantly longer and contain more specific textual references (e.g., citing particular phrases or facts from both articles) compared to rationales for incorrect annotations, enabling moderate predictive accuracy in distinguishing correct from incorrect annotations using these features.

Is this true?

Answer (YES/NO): NO